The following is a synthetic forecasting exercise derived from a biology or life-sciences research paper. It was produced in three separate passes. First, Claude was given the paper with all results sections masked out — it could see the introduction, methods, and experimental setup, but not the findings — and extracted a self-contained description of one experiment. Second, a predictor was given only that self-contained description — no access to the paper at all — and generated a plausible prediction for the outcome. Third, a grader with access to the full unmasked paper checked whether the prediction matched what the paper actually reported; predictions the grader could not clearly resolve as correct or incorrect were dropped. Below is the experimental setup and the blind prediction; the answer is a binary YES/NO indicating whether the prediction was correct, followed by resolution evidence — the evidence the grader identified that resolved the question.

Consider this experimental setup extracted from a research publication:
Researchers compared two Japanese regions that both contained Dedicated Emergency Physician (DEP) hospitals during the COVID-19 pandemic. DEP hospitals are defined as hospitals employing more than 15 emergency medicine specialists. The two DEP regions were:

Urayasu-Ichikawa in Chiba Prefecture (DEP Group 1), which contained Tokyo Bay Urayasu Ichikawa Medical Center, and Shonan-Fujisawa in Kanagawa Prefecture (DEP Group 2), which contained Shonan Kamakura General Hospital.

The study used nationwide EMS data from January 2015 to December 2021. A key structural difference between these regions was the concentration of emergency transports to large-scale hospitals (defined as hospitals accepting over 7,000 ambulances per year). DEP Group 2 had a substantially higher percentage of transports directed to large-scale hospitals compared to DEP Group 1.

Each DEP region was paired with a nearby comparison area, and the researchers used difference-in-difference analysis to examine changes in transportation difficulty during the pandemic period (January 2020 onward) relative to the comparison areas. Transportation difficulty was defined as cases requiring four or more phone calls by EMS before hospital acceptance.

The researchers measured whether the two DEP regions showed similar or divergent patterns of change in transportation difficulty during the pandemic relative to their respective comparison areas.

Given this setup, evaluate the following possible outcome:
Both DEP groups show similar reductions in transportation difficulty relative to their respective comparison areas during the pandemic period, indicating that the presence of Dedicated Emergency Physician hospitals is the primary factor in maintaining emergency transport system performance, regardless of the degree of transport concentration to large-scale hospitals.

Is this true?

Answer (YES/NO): NO